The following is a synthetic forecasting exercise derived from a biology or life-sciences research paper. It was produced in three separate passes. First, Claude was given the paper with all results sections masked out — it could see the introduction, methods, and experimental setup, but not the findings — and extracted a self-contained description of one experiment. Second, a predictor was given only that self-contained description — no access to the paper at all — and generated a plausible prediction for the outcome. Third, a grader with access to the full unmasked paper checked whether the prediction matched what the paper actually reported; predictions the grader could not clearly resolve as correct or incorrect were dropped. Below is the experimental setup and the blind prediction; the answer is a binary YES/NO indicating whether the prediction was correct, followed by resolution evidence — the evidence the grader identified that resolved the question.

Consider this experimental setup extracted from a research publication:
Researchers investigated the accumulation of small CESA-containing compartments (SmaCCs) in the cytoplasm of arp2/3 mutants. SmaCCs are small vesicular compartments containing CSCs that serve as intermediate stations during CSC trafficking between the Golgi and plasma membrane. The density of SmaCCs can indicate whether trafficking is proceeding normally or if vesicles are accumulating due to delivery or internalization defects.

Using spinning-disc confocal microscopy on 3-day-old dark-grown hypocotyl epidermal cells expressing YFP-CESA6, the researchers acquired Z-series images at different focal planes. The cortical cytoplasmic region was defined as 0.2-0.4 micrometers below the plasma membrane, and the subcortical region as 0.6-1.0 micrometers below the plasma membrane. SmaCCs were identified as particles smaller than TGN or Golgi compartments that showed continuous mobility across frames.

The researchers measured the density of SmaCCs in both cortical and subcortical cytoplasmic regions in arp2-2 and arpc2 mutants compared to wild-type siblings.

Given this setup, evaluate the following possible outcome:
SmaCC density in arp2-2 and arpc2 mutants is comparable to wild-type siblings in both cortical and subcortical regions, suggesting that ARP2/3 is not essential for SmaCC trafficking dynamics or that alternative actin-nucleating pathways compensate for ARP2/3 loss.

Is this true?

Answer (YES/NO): NO